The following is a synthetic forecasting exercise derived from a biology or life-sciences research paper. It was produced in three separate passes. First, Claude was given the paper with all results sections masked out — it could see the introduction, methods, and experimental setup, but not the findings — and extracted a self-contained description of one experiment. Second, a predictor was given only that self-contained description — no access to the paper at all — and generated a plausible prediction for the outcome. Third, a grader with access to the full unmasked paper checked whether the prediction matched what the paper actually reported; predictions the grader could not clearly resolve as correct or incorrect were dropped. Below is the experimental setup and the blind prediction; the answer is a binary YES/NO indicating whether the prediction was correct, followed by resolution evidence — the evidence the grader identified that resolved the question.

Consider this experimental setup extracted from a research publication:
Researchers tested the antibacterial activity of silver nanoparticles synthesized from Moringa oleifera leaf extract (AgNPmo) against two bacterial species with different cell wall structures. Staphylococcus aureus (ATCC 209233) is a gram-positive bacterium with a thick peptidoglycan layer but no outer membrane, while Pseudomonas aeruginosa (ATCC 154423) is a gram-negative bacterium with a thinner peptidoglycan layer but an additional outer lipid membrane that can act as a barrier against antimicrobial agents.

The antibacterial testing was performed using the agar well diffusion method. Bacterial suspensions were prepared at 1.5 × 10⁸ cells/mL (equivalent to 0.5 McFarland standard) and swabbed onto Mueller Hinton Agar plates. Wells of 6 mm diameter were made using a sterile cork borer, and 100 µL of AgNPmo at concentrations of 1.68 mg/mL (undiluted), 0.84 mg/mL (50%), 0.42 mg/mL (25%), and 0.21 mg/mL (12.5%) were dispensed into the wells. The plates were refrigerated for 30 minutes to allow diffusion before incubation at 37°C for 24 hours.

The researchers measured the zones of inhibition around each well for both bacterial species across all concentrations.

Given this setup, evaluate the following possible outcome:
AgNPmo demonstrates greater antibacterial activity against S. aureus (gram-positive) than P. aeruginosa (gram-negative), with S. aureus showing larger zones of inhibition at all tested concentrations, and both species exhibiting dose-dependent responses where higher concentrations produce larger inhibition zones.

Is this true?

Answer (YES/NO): NO